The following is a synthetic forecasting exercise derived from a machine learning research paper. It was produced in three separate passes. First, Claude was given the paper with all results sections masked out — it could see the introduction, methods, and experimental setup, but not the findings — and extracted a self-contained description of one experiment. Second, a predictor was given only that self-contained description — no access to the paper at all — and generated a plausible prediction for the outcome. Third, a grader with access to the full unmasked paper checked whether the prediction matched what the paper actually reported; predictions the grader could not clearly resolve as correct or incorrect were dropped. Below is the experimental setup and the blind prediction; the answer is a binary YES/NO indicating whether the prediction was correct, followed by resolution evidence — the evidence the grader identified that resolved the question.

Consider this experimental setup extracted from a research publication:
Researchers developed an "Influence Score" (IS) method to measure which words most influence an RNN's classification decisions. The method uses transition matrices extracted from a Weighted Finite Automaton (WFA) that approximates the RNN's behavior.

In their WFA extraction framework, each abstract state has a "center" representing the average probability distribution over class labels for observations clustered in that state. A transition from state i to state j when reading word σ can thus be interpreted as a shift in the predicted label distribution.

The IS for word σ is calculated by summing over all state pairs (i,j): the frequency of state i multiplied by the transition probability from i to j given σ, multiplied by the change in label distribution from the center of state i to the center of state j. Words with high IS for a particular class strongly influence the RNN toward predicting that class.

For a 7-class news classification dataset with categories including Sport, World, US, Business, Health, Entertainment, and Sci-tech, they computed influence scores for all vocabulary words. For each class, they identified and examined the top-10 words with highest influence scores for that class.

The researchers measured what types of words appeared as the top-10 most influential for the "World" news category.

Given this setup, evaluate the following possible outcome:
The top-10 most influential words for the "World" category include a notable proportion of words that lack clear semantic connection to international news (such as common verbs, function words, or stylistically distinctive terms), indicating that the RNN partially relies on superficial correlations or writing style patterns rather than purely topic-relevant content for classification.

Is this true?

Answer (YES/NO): NO